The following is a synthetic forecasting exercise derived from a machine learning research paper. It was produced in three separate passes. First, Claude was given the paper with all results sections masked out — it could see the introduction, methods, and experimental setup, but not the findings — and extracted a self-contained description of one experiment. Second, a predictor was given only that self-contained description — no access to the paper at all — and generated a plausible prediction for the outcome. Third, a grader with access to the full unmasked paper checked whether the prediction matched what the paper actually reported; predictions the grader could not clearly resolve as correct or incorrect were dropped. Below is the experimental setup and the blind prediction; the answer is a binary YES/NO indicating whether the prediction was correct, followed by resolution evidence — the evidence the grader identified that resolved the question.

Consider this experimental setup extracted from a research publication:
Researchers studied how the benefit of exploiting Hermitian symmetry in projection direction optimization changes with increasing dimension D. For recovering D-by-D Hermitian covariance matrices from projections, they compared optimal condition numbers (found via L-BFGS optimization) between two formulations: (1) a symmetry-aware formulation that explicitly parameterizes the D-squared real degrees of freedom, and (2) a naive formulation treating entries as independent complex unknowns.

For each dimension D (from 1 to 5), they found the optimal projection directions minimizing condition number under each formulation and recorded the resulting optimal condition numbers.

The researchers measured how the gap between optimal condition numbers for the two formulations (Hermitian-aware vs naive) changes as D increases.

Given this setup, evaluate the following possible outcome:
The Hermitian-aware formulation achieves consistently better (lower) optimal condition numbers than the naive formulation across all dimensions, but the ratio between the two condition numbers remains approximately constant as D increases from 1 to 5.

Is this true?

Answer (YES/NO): NO